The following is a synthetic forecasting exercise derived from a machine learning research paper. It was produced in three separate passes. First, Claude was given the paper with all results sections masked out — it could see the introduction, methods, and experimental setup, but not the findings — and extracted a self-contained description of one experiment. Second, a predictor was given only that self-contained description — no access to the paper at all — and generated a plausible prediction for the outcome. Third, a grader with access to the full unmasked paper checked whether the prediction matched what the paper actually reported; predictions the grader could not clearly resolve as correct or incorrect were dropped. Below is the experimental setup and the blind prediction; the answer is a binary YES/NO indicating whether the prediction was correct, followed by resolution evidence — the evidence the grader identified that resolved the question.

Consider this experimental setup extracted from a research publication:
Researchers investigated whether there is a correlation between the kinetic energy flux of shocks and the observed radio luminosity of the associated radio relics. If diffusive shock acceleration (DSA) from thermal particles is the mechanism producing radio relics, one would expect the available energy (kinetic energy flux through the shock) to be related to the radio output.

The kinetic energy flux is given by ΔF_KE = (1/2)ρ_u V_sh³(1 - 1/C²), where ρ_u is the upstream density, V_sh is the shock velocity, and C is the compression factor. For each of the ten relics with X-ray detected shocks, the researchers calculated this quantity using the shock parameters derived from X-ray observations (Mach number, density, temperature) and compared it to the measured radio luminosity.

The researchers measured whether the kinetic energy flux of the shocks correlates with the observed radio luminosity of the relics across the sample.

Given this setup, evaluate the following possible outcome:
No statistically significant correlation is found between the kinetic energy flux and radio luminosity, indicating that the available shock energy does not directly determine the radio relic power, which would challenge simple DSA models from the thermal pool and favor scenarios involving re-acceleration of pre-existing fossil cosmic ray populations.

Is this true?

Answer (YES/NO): YES